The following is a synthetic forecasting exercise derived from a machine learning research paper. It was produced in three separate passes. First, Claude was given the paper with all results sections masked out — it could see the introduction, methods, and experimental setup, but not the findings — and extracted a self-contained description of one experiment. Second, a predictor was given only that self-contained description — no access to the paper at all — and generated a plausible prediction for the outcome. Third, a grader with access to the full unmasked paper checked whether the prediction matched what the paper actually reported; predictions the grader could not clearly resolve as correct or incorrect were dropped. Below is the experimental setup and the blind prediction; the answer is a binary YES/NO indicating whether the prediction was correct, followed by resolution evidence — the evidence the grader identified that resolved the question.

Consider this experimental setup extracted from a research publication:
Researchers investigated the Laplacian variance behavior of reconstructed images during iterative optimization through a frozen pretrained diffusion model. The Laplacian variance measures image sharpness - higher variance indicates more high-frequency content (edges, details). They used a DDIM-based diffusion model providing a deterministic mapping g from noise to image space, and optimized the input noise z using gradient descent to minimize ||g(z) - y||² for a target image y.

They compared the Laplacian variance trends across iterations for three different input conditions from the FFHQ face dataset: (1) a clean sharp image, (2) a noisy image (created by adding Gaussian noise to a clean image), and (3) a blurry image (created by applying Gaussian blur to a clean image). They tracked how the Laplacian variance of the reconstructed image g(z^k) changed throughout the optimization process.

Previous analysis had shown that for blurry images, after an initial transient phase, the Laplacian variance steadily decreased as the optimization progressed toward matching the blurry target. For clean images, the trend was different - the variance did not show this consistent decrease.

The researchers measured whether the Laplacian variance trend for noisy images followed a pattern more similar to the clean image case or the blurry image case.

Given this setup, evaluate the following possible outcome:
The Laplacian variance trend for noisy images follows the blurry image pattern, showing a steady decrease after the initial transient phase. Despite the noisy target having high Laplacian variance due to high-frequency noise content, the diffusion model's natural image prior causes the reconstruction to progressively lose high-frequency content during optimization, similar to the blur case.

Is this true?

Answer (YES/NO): NO